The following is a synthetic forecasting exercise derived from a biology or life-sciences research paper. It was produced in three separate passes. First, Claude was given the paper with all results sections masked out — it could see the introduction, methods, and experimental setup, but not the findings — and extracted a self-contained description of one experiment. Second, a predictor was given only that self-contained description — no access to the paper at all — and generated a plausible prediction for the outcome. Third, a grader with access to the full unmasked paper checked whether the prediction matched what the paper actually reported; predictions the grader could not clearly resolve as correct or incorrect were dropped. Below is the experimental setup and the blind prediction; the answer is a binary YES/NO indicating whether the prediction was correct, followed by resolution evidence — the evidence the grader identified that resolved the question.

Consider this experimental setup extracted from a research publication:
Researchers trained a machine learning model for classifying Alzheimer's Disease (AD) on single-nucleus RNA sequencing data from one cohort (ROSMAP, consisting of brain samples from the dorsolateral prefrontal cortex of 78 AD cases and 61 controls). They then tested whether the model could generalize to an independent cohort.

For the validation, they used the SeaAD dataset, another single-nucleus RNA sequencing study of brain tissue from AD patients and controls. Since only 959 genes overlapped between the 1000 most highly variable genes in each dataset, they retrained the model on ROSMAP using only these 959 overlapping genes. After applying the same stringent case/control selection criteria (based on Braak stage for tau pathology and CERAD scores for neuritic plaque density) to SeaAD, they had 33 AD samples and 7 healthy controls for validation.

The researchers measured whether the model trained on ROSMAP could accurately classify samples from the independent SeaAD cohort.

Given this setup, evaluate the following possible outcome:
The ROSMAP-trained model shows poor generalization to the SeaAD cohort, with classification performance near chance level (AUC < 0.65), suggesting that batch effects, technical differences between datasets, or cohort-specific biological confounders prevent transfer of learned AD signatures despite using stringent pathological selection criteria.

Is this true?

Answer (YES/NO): NO